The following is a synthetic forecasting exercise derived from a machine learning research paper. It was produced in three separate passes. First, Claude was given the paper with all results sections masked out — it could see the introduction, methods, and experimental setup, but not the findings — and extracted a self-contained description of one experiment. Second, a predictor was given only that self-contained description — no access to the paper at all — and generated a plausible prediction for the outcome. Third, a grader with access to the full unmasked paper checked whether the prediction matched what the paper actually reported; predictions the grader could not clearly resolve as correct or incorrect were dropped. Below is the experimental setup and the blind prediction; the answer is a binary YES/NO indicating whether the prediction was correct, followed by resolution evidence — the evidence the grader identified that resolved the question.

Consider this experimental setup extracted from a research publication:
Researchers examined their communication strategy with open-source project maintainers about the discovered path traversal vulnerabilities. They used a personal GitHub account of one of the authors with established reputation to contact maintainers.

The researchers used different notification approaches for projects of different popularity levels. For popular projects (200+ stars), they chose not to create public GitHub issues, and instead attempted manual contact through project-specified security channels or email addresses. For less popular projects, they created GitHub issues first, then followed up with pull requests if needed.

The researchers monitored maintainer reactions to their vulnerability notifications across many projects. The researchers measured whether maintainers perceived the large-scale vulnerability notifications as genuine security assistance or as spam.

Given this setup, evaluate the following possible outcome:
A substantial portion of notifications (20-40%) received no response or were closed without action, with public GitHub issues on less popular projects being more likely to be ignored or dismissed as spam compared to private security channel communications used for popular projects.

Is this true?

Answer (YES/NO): NO